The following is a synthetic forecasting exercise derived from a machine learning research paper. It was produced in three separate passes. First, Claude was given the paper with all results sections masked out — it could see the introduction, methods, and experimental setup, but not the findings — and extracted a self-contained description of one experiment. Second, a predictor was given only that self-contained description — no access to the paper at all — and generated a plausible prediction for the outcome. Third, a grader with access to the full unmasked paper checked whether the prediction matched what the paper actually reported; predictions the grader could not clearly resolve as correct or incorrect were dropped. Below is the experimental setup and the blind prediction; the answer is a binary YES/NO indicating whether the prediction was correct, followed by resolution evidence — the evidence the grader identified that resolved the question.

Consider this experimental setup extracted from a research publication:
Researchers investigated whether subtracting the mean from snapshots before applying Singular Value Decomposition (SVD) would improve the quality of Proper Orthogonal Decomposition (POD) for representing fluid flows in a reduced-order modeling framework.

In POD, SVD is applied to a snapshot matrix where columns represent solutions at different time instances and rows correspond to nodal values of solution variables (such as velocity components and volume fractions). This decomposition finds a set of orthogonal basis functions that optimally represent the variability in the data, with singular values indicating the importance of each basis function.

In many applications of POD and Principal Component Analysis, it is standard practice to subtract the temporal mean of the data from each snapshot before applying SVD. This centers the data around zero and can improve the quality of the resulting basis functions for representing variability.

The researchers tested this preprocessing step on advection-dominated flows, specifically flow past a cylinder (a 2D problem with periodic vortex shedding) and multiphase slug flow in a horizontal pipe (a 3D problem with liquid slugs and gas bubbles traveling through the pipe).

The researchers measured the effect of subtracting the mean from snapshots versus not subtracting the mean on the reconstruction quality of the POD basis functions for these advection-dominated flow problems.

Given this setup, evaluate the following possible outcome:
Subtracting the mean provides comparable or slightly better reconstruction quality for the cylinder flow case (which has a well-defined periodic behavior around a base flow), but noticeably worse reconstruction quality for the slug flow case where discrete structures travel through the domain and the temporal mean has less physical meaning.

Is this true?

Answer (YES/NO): NO